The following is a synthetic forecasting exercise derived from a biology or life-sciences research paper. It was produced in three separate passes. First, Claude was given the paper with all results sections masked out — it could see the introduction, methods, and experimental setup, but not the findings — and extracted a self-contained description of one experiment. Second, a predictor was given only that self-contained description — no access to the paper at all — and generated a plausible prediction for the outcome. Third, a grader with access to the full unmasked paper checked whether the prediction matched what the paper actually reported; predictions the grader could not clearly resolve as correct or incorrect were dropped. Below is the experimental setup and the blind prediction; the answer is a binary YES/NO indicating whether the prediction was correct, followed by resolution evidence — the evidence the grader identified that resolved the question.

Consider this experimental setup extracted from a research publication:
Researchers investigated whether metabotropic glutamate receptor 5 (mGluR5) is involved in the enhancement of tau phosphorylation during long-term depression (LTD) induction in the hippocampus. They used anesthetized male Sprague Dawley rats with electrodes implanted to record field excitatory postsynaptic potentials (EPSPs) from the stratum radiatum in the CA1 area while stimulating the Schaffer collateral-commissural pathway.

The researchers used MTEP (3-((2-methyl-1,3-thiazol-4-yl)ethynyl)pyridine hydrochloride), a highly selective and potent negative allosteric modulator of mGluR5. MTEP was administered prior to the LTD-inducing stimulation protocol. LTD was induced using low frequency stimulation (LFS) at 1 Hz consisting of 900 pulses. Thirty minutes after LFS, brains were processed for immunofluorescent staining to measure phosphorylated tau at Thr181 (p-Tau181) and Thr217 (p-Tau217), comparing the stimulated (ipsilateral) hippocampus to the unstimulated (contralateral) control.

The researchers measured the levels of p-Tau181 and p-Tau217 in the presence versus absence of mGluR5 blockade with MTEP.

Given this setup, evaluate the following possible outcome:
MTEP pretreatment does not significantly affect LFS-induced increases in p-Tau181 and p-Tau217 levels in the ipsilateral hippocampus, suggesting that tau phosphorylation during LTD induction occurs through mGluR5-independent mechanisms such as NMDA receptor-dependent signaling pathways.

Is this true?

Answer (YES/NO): NO